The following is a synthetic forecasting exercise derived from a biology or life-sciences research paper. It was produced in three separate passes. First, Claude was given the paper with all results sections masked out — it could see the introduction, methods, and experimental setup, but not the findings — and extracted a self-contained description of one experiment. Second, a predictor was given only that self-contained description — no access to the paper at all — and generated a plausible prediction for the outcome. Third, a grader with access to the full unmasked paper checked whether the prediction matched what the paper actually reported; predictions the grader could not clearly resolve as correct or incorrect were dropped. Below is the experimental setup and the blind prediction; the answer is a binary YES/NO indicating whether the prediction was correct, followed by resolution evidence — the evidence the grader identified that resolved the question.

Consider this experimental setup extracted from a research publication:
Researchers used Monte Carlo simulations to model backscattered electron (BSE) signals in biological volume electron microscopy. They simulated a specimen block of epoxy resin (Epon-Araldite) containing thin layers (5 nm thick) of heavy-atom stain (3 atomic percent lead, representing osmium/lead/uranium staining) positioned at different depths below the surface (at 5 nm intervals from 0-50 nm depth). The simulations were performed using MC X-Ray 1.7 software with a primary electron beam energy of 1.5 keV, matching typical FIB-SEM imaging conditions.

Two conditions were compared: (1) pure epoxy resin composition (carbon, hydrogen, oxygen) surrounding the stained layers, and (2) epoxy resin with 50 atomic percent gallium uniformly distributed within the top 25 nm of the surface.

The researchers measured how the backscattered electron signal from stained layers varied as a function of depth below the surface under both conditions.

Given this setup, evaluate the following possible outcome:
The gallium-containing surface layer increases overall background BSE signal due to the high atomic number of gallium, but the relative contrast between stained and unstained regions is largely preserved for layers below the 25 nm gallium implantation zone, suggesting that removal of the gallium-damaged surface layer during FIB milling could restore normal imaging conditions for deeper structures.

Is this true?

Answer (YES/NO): NO